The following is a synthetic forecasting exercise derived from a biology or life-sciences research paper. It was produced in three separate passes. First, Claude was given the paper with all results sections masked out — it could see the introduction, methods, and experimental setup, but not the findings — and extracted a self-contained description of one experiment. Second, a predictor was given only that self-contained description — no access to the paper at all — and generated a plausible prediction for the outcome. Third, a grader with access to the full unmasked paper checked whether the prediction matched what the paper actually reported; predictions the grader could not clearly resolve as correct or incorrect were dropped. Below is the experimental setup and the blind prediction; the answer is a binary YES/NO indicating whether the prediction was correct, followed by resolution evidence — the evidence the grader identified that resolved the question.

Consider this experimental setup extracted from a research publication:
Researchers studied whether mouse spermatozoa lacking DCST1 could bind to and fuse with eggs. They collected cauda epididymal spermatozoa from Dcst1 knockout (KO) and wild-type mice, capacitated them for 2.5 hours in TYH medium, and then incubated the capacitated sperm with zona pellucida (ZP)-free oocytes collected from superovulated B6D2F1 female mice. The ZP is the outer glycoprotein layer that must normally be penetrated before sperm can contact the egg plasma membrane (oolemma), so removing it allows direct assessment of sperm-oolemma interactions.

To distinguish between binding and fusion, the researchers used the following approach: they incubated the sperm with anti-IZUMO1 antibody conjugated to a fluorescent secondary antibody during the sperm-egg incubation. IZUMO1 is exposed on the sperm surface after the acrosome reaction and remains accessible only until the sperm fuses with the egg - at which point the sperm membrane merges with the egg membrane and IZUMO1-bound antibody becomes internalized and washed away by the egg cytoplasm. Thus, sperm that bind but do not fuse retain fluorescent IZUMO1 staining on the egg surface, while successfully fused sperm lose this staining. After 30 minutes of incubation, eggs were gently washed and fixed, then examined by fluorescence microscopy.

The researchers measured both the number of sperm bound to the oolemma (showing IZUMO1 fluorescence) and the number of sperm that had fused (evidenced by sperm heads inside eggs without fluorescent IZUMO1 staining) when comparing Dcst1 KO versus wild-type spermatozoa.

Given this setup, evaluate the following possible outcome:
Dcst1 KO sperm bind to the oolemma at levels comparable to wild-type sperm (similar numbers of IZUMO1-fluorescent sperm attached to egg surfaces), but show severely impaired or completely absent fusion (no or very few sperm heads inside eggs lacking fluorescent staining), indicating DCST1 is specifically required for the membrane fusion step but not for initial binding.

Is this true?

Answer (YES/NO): YES